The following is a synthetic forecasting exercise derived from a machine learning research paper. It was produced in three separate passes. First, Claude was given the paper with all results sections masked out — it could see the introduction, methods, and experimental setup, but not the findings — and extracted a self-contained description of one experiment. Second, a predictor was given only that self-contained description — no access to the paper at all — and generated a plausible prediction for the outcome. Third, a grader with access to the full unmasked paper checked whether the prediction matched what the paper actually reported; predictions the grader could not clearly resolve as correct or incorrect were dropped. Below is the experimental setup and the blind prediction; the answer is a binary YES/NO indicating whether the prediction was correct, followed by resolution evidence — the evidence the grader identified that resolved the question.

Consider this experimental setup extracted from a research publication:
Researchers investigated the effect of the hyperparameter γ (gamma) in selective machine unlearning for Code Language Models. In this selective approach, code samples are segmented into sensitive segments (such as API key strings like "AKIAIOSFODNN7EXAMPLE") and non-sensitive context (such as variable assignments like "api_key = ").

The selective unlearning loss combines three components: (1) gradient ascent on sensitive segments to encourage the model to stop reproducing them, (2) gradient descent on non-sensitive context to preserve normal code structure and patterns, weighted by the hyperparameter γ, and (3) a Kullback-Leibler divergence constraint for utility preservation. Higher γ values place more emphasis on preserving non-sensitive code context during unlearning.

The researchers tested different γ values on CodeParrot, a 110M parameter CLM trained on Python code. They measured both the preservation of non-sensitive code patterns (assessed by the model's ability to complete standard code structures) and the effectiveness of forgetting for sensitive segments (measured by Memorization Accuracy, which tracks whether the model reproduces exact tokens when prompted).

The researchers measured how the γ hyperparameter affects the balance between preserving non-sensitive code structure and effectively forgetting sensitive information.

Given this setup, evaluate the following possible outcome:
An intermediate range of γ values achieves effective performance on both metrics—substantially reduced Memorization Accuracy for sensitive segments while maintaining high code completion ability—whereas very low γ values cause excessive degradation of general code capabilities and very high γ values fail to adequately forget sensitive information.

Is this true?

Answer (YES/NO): NO